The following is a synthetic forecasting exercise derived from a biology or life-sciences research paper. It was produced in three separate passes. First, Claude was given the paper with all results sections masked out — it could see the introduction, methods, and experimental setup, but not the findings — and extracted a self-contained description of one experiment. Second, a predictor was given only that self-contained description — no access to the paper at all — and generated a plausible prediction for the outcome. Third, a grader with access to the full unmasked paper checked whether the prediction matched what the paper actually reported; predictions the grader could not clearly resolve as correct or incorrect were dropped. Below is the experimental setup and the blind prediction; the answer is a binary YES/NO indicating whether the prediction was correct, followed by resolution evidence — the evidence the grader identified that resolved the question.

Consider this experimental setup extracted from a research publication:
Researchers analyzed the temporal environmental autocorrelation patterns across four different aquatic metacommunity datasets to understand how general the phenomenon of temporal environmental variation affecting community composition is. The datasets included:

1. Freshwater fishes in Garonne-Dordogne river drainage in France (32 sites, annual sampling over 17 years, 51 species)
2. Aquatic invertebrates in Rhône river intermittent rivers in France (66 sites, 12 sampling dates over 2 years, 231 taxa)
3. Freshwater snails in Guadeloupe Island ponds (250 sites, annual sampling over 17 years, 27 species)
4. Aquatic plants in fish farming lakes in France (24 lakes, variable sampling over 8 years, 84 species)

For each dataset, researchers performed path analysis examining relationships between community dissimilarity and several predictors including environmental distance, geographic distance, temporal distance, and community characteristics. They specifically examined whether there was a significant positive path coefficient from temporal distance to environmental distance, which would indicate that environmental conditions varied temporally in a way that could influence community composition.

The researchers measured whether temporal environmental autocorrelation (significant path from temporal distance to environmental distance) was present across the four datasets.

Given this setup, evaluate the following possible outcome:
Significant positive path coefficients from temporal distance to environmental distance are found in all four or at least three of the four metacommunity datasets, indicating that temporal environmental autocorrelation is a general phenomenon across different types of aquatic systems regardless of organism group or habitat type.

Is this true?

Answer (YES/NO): YES